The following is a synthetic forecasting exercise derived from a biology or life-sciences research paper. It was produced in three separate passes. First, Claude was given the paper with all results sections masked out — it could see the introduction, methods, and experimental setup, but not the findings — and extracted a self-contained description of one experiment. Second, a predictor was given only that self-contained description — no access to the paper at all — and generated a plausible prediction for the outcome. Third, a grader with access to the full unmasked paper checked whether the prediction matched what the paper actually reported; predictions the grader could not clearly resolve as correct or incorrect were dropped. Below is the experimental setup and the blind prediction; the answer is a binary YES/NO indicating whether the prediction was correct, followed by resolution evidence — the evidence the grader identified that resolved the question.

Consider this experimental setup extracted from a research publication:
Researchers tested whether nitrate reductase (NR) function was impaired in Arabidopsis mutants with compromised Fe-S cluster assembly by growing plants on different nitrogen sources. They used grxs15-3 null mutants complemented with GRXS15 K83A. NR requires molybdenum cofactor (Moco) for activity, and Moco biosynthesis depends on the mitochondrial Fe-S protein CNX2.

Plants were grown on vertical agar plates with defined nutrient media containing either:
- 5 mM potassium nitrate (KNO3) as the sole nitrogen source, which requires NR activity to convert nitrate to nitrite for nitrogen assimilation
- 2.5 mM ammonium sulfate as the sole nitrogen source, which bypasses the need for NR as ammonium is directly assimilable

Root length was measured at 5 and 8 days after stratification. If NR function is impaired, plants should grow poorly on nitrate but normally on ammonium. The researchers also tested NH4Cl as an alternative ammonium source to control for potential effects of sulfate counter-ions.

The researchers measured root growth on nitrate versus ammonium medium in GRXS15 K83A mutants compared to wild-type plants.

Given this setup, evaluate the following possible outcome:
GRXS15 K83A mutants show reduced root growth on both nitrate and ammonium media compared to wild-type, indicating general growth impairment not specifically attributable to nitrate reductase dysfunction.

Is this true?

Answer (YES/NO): NO